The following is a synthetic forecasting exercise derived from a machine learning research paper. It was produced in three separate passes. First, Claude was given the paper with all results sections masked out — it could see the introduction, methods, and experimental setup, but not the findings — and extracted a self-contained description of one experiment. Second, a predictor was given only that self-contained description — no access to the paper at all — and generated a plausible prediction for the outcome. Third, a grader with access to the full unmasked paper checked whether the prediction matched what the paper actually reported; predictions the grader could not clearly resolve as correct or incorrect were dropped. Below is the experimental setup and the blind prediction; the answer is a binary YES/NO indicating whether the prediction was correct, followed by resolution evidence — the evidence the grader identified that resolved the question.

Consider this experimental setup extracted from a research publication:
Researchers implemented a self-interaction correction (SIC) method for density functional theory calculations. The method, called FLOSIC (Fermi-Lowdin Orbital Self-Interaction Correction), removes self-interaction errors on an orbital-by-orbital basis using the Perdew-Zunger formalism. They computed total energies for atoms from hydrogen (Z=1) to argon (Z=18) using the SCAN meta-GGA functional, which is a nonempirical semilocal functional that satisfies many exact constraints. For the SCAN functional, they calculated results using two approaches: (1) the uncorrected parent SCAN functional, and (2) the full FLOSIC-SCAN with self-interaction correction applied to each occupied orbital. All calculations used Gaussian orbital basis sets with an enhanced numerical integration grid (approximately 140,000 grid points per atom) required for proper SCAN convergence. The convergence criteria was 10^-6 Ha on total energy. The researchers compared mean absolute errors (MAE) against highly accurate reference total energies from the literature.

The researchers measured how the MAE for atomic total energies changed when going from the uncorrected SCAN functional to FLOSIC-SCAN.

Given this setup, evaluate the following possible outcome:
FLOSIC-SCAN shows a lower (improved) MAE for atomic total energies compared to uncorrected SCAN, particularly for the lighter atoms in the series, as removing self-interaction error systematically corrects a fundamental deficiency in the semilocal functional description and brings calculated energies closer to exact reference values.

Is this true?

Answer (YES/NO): NO